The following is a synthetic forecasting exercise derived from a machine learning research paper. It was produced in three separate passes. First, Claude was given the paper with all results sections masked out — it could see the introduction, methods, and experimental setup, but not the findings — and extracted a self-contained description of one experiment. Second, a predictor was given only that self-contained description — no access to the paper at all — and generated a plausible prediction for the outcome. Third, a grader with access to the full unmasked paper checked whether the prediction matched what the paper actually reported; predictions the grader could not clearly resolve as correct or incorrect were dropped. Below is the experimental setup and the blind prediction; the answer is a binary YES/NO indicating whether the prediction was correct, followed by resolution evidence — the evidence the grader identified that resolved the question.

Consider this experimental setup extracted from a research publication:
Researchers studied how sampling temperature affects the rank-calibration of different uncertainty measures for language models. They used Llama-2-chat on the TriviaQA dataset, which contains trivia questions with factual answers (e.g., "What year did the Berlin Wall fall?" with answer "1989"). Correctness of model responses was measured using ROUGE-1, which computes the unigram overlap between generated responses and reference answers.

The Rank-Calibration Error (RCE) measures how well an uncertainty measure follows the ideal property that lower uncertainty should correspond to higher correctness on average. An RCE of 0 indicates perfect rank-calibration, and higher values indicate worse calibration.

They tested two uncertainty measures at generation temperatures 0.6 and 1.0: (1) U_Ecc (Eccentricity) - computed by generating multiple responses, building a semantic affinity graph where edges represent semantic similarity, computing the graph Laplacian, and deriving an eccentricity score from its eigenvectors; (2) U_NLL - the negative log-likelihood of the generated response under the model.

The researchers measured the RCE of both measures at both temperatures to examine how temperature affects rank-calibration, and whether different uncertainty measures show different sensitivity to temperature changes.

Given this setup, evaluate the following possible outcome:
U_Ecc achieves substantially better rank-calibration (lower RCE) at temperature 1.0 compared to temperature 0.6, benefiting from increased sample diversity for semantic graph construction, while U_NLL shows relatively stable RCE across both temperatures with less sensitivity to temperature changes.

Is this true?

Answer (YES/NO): NO